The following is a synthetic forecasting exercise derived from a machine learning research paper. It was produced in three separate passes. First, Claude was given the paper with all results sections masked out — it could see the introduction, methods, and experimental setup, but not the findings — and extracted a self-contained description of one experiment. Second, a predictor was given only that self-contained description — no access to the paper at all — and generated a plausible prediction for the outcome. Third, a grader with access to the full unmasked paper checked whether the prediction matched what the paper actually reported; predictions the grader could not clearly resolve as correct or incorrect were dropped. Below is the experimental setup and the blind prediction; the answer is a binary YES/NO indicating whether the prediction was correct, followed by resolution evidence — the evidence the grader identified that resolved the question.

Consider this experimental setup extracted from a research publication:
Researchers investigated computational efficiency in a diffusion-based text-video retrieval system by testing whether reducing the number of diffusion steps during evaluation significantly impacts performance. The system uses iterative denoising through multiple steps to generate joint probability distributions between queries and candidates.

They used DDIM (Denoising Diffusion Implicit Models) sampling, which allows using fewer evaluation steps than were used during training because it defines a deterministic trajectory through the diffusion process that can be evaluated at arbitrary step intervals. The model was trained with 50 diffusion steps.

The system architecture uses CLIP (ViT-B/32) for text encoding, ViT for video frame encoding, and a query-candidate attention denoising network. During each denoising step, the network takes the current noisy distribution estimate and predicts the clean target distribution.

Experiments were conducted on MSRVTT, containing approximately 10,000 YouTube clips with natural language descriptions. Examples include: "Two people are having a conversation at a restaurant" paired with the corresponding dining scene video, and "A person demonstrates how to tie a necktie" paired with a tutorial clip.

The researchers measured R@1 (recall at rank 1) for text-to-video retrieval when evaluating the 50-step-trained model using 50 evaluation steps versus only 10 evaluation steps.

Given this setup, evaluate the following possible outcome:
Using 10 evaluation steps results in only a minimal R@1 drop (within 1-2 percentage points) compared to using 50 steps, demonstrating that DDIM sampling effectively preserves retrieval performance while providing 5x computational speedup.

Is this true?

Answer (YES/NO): YES